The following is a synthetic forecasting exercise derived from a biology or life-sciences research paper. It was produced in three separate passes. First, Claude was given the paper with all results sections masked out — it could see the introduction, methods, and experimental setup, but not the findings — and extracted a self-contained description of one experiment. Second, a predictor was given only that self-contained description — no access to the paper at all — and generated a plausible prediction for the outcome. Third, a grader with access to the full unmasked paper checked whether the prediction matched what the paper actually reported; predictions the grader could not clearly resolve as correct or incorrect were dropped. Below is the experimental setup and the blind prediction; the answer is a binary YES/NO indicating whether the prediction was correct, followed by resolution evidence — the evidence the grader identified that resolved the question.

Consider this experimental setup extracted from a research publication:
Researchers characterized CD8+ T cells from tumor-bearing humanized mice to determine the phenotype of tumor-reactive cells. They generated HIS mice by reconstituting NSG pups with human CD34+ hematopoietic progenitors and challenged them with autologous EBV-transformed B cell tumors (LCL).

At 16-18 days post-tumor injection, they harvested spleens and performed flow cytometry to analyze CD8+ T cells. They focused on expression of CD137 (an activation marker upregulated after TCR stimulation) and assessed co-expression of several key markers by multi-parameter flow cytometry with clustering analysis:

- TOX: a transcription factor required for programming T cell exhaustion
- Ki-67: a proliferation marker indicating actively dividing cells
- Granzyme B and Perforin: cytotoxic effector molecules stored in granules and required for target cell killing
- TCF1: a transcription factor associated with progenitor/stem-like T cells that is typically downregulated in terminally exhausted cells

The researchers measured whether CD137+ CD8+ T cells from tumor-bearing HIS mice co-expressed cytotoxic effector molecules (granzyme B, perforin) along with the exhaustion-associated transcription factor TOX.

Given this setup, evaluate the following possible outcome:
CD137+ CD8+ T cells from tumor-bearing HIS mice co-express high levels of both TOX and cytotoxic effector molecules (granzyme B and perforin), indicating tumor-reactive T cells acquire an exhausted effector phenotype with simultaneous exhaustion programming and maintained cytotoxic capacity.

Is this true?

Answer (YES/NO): YES